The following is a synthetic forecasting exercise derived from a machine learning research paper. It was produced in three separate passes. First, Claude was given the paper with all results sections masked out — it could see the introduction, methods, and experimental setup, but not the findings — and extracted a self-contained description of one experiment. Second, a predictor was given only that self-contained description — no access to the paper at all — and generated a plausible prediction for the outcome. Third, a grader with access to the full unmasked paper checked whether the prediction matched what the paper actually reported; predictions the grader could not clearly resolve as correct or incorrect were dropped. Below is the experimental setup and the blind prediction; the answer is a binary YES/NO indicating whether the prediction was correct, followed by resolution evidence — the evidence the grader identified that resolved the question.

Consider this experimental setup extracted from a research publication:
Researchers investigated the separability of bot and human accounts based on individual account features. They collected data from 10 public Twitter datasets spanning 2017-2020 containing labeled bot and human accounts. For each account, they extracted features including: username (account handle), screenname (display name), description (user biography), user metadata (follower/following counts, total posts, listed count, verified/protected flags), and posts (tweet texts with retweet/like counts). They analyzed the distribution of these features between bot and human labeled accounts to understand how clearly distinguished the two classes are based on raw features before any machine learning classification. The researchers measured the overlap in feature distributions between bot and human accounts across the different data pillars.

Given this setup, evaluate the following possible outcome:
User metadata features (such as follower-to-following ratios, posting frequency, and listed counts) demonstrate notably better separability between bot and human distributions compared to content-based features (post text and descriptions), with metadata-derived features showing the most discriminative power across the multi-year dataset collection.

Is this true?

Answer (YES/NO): NO